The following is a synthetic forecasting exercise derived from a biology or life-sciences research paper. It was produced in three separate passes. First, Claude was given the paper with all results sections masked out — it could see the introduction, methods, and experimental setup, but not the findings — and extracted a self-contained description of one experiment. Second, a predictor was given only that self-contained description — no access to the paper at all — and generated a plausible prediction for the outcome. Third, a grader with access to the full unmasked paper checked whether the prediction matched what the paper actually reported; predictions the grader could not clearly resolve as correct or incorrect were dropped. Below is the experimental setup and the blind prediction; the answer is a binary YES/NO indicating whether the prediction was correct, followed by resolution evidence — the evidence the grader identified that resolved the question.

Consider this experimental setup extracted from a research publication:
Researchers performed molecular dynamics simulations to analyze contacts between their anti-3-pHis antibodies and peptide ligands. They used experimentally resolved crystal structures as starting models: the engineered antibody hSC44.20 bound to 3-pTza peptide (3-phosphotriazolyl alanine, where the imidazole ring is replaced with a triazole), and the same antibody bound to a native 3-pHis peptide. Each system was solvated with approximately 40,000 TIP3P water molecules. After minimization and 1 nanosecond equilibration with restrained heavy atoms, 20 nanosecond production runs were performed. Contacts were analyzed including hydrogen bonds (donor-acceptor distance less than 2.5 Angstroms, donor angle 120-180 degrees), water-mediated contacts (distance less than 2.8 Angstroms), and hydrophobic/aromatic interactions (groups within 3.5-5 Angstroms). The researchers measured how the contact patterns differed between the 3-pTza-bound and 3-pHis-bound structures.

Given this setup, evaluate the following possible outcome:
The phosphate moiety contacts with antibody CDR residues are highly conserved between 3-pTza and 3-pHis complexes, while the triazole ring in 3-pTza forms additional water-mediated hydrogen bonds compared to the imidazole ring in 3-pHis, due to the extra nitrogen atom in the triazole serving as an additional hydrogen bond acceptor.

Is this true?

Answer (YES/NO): NO